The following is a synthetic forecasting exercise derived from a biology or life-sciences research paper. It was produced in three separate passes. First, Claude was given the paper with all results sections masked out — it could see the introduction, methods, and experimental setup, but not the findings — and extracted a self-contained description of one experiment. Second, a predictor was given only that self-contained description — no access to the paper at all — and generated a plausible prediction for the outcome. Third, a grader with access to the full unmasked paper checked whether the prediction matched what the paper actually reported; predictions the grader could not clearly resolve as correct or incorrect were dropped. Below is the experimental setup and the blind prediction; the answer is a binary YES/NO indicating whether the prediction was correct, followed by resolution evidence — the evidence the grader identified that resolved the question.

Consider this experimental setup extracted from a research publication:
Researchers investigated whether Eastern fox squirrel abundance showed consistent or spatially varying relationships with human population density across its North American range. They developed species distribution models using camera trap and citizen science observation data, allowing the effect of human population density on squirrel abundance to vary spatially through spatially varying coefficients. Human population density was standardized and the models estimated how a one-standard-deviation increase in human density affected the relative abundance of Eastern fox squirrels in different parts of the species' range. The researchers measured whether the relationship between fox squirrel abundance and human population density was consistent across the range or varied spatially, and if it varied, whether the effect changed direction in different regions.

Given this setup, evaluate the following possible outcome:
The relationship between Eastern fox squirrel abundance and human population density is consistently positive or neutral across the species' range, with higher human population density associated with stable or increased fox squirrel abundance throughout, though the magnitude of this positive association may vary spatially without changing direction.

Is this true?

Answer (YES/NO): NO